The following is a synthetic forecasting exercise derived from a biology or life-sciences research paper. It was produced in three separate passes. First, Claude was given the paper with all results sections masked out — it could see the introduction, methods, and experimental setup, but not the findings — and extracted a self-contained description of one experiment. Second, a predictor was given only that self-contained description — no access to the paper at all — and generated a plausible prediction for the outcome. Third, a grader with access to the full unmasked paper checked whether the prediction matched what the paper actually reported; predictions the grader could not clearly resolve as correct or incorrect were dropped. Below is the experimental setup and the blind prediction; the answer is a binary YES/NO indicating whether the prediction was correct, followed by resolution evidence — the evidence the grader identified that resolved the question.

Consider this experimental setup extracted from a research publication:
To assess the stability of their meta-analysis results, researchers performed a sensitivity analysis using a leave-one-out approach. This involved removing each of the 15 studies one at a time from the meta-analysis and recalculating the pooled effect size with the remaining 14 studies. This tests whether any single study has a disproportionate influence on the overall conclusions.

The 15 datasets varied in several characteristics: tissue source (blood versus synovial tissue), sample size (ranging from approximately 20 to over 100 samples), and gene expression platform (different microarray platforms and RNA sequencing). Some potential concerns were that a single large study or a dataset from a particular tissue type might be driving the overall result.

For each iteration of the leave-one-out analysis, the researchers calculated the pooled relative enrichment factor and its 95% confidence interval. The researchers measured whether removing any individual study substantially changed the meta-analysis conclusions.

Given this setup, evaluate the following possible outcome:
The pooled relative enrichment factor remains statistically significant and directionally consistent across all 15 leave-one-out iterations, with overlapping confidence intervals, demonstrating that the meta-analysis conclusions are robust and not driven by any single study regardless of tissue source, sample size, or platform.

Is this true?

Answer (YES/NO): YES